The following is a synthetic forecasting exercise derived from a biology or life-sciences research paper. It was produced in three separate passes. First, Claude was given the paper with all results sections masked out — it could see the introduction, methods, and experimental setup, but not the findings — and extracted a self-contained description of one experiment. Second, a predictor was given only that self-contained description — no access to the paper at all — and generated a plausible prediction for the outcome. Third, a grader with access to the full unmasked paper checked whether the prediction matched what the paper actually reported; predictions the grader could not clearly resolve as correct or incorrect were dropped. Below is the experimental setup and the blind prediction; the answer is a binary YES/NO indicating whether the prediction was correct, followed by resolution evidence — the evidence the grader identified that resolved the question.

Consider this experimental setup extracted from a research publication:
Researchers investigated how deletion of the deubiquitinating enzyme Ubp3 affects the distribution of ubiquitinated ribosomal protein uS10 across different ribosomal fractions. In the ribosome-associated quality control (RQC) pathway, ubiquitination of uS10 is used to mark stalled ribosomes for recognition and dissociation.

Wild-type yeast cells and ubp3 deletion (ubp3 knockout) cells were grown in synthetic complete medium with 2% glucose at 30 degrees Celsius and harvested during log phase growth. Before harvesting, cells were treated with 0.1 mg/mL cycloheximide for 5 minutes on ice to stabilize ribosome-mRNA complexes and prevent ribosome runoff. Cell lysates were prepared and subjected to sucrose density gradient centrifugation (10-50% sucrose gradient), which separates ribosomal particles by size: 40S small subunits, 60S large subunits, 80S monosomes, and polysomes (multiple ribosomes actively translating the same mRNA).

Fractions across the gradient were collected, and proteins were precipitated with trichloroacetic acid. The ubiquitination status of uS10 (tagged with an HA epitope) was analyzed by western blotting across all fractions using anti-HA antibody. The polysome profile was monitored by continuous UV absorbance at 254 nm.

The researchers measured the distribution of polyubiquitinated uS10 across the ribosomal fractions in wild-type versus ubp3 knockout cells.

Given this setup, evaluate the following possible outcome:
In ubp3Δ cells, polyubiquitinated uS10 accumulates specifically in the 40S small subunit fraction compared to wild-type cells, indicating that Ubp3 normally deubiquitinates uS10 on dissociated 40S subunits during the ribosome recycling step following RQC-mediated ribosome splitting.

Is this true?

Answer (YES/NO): NO